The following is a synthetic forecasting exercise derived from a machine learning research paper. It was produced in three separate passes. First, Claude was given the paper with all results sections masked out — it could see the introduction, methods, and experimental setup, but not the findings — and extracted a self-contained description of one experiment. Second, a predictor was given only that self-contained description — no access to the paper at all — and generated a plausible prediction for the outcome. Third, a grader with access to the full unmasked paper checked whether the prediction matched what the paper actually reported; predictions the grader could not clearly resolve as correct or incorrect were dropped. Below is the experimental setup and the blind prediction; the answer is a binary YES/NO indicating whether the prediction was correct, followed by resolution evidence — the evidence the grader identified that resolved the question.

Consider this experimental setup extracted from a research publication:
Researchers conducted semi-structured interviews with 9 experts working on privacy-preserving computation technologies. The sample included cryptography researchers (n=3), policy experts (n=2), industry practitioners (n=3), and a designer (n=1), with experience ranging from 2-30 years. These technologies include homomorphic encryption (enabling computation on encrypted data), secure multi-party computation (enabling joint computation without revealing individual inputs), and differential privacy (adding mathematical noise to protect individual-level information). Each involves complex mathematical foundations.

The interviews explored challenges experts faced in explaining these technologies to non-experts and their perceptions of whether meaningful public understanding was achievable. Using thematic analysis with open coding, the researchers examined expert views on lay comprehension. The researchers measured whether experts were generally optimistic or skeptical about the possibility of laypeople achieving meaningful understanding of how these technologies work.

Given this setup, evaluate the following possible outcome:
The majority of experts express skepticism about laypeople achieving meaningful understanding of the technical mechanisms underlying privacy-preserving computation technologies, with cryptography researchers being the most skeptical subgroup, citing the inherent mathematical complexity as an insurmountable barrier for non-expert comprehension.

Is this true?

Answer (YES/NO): NO